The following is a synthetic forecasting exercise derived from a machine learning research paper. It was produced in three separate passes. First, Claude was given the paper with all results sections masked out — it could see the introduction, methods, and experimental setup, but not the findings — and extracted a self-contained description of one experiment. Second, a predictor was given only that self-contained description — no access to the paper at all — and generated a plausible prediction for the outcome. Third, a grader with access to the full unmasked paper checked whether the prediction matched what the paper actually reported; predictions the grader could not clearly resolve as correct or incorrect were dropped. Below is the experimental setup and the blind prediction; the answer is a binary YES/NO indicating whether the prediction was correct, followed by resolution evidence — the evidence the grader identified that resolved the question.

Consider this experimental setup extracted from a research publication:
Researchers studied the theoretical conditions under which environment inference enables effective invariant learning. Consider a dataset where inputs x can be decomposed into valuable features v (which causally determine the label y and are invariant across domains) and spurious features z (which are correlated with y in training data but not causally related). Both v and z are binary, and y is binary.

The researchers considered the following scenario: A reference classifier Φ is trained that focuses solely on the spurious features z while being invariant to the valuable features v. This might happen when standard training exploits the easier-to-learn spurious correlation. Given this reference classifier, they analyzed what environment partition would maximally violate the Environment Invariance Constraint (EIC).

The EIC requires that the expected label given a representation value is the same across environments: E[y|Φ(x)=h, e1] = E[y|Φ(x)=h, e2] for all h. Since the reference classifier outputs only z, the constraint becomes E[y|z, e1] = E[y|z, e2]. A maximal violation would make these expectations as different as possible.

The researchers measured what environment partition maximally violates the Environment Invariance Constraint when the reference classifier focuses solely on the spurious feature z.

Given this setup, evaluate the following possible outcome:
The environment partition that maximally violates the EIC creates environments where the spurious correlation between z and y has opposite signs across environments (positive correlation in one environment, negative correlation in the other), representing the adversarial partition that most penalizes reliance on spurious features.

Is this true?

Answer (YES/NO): YES